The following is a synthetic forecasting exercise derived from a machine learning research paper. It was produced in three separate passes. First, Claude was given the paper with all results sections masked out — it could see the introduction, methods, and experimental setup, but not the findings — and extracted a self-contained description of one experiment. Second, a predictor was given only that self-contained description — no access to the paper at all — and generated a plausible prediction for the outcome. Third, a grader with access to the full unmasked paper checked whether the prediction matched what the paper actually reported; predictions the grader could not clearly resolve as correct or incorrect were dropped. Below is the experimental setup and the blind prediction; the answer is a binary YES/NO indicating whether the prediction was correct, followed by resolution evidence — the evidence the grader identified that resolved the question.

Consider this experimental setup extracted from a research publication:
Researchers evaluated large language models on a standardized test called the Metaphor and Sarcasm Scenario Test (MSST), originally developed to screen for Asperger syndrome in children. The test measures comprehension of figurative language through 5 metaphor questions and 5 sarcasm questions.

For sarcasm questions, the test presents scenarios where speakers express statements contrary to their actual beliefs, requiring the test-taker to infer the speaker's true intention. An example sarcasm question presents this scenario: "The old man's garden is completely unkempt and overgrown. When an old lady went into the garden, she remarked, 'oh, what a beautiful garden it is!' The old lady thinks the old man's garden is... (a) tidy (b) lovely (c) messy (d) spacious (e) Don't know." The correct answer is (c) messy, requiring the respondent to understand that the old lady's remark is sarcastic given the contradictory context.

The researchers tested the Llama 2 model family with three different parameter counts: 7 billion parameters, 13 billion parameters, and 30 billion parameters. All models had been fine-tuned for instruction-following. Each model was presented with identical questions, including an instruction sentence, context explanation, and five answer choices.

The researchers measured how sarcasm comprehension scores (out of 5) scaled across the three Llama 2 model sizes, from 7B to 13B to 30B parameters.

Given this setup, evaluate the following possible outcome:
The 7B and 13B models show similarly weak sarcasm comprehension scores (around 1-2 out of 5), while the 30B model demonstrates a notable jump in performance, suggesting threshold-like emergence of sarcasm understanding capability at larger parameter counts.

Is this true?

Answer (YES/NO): NO